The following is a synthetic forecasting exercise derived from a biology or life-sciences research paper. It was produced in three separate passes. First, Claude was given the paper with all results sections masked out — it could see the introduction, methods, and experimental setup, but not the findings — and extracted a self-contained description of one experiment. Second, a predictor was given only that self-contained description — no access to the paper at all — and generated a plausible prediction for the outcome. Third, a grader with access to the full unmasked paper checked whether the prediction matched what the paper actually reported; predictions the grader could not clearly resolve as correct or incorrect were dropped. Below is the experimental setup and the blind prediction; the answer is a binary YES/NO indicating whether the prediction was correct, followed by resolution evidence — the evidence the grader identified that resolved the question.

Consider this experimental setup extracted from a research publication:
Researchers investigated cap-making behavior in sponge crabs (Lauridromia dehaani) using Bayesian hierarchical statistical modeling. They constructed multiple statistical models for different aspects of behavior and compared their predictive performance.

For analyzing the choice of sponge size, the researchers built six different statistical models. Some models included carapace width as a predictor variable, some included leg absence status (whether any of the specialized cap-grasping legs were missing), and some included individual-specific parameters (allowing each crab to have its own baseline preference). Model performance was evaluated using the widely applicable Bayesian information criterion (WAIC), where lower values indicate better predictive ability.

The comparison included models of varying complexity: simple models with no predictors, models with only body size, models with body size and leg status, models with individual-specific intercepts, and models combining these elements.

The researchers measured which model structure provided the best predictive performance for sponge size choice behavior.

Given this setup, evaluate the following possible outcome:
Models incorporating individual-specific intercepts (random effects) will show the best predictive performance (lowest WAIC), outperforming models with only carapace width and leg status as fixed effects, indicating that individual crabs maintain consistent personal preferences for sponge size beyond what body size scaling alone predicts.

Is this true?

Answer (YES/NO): YES